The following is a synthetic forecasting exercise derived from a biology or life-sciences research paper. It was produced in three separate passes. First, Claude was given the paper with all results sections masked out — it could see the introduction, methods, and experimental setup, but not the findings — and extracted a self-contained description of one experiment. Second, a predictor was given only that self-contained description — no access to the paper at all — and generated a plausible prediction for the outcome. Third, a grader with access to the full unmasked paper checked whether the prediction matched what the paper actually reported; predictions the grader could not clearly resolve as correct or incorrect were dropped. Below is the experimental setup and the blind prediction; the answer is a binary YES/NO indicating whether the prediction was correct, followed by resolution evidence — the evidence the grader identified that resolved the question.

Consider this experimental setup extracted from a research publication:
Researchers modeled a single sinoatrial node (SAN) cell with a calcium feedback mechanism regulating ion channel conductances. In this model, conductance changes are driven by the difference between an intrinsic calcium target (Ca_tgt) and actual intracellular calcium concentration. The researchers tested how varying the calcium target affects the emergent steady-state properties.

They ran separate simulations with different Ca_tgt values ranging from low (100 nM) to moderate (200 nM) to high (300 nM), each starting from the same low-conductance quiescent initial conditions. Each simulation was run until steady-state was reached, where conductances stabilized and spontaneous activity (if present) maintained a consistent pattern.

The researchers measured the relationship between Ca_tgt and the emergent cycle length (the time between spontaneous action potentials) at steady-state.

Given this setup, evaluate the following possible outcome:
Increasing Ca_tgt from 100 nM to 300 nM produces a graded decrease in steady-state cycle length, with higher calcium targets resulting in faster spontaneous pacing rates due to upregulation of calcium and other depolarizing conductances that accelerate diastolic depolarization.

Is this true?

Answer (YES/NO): YES